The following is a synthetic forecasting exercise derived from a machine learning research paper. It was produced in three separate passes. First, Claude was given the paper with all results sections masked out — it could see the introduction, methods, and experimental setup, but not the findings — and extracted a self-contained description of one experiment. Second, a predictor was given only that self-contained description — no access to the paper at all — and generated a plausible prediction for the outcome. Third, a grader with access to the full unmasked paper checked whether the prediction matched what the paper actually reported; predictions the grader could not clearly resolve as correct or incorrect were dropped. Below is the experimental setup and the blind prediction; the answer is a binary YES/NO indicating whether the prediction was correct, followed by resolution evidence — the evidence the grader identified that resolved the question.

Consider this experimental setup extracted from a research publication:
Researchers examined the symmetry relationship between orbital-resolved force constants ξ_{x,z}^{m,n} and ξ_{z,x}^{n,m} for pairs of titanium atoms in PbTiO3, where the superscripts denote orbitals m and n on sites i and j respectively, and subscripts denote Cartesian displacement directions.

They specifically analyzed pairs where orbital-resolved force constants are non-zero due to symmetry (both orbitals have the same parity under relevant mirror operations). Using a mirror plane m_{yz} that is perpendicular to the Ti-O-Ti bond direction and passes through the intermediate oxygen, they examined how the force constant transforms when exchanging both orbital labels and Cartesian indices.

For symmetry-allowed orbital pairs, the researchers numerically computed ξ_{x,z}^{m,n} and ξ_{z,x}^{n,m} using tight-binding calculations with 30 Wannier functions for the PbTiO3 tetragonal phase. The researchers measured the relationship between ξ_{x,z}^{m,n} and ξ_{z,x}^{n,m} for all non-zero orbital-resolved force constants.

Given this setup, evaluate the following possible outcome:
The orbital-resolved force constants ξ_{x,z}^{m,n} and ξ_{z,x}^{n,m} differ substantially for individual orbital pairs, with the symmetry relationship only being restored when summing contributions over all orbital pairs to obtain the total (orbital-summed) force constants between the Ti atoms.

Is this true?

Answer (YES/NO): NO